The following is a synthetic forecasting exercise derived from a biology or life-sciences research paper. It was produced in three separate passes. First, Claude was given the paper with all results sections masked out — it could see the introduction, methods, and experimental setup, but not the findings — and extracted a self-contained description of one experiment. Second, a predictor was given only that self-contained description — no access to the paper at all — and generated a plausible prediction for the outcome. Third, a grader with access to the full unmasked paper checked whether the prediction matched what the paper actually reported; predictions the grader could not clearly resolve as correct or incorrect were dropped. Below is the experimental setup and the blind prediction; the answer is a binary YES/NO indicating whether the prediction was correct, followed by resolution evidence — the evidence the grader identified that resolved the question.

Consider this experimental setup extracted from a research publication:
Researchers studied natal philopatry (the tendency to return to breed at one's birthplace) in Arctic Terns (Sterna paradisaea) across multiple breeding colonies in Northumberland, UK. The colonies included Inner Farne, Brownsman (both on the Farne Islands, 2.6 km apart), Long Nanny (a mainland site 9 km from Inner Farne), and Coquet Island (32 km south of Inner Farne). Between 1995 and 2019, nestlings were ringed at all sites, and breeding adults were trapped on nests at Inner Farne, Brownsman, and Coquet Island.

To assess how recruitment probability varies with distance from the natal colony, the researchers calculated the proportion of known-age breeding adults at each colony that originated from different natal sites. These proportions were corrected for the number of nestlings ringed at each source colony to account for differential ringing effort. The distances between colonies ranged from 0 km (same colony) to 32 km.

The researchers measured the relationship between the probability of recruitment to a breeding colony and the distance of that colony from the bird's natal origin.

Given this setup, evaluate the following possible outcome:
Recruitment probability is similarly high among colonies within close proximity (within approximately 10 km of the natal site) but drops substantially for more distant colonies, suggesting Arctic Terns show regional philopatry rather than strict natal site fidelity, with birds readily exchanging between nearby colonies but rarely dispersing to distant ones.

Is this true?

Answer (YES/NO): NO